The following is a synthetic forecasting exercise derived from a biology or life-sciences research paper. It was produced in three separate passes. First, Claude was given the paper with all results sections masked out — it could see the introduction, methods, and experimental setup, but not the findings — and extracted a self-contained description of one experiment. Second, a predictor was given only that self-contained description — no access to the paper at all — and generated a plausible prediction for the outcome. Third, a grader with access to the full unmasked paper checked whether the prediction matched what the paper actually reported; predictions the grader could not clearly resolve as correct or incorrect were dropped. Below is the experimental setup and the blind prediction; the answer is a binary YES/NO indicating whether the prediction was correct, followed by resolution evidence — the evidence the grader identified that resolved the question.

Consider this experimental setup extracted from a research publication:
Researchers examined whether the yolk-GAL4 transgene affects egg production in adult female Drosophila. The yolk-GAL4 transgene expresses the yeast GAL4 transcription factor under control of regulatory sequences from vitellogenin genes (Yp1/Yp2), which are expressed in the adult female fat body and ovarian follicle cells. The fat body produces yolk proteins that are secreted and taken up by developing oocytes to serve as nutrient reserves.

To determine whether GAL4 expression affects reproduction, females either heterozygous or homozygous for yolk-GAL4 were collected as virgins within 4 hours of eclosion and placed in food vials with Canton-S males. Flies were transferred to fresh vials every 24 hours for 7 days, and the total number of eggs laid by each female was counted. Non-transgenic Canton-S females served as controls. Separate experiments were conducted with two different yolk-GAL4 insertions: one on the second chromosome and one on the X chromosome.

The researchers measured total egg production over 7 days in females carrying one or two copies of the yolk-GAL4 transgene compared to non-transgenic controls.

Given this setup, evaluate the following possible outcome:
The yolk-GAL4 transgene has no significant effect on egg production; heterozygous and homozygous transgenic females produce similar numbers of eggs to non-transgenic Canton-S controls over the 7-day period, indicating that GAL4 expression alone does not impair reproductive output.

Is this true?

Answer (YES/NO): NO